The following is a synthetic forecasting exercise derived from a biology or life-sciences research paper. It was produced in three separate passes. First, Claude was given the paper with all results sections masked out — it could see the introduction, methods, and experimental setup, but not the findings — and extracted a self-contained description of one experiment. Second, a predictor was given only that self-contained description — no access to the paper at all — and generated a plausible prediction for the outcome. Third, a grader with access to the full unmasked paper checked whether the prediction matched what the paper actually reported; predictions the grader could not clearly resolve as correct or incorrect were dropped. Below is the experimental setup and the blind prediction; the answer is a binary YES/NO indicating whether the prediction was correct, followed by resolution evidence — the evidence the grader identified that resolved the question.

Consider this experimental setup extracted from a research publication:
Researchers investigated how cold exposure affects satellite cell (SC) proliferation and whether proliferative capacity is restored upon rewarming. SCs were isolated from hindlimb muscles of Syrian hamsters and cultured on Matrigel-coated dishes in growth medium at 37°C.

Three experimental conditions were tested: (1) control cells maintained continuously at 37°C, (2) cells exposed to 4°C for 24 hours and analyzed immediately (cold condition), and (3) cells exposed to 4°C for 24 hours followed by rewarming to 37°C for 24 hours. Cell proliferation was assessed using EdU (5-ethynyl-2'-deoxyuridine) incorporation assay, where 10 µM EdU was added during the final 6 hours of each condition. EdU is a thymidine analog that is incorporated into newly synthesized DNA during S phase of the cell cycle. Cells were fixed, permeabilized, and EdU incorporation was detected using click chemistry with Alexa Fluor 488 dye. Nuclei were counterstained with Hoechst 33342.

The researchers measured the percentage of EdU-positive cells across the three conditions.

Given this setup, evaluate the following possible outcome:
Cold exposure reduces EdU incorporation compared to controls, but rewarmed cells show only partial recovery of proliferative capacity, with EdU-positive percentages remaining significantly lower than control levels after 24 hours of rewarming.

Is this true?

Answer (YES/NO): NO